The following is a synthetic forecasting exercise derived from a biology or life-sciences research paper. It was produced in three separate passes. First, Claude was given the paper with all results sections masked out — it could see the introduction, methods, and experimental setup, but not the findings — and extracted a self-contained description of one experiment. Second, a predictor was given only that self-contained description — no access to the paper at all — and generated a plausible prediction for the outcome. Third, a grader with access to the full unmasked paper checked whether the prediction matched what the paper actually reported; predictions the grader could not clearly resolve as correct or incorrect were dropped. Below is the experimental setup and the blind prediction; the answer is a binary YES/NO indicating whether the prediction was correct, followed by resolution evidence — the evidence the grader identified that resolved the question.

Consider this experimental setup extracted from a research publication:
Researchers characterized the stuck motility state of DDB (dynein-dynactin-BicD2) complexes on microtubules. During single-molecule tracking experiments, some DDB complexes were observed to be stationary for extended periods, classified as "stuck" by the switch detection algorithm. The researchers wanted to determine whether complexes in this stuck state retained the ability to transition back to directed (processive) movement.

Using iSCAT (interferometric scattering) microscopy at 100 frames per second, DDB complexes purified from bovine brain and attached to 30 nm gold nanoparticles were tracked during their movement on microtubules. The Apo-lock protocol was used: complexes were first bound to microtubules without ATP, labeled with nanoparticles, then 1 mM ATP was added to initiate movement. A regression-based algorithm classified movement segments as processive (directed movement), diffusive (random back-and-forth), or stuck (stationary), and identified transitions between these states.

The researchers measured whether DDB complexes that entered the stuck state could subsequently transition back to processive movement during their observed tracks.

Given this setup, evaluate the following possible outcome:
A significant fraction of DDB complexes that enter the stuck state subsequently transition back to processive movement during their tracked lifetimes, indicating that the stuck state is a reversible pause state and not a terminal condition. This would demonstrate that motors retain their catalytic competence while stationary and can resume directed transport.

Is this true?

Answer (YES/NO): YES